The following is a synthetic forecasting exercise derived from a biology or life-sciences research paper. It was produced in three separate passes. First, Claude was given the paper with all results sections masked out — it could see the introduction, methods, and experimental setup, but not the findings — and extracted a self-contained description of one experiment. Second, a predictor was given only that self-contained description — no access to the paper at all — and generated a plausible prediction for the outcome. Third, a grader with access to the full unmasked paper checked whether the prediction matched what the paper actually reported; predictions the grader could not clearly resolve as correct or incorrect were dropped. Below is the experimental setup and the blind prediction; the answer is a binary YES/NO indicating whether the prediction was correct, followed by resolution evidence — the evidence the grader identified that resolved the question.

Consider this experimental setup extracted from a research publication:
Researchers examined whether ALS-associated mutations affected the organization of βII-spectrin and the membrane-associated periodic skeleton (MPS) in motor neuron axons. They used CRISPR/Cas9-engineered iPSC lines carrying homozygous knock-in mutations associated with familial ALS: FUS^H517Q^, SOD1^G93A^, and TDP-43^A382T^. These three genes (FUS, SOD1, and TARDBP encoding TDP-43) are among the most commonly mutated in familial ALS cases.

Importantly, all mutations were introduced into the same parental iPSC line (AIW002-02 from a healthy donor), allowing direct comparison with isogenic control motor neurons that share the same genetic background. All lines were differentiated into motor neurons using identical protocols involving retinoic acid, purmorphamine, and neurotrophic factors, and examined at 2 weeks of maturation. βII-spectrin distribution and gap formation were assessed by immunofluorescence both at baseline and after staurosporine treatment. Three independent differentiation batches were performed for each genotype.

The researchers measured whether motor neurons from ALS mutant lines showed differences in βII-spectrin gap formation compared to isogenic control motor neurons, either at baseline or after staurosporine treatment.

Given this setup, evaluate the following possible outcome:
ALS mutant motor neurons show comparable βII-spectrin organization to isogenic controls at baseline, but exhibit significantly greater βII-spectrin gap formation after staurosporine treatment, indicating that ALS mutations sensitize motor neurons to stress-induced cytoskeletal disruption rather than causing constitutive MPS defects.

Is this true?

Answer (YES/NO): NO